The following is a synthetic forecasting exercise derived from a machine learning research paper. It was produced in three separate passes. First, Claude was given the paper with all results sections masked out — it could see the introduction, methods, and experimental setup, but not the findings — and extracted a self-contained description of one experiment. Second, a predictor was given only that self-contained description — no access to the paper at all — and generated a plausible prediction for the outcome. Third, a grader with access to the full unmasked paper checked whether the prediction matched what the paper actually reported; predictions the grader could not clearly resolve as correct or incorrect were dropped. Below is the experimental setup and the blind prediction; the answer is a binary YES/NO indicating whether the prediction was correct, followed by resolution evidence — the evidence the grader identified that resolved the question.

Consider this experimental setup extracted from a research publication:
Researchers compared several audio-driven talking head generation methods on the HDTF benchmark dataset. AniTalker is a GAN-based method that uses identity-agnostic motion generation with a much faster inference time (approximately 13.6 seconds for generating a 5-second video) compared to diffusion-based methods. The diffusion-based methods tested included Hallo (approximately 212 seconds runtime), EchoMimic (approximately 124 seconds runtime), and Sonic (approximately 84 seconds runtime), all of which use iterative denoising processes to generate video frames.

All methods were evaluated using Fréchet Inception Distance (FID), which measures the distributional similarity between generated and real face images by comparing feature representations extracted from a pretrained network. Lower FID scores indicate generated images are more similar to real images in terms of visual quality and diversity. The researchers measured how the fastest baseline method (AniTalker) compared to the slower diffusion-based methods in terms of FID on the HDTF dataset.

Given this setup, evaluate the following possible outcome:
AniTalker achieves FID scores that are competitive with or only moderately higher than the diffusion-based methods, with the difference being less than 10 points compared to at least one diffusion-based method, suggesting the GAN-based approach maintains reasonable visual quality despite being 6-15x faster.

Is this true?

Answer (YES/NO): NO